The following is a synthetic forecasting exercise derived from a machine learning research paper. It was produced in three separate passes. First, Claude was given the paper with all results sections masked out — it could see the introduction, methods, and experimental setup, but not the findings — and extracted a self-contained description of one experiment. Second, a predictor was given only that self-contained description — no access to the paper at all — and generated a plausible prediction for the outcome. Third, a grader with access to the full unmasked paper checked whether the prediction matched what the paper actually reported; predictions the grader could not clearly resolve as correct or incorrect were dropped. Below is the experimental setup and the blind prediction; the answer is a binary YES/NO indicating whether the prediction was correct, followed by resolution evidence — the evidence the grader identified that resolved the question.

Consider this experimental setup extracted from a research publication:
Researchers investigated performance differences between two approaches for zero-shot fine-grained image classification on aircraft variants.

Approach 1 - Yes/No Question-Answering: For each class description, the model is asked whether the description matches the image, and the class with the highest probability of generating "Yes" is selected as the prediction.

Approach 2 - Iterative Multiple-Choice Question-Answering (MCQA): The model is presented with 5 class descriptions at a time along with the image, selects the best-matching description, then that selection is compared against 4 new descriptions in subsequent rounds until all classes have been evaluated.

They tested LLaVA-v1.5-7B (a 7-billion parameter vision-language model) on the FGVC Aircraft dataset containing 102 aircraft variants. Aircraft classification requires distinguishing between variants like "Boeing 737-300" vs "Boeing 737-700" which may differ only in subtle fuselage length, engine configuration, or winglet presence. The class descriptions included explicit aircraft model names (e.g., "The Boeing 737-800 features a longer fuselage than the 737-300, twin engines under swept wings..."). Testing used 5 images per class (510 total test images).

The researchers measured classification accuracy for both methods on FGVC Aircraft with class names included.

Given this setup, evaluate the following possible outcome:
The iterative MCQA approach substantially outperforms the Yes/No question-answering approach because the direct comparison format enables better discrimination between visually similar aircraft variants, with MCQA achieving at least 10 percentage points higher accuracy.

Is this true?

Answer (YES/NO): YES